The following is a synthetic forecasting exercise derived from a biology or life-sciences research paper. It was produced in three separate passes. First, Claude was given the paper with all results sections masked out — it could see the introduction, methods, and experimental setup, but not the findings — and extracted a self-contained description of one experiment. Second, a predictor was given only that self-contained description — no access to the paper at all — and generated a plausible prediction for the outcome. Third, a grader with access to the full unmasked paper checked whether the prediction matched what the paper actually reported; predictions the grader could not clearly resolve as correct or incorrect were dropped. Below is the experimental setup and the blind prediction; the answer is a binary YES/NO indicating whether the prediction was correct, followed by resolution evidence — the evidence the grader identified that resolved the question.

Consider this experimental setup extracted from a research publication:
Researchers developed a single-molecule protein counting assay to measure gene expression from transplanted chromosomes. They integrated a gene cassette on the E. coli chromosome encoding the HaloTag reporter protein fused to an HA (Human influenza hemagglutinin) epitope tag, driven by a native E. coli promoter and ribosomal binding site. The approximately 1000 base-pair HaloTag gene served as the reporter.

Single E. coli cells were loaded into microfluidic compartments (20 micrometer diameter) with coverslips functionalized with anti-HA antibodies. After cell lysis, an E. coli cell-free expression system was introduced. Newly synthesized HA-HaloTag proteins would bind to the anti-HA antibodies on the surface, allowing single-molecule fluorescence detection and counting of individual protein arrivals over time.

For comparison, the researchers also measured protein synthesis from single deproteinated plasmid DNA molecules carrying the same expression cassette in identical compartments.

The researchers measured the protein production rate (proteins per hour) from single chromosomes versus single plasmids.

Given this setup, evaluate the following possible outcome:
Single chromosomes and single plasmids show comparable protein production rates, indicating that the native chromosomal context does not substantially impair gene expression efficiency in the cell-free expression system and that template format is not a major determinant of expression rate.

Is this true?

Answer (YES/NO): YES